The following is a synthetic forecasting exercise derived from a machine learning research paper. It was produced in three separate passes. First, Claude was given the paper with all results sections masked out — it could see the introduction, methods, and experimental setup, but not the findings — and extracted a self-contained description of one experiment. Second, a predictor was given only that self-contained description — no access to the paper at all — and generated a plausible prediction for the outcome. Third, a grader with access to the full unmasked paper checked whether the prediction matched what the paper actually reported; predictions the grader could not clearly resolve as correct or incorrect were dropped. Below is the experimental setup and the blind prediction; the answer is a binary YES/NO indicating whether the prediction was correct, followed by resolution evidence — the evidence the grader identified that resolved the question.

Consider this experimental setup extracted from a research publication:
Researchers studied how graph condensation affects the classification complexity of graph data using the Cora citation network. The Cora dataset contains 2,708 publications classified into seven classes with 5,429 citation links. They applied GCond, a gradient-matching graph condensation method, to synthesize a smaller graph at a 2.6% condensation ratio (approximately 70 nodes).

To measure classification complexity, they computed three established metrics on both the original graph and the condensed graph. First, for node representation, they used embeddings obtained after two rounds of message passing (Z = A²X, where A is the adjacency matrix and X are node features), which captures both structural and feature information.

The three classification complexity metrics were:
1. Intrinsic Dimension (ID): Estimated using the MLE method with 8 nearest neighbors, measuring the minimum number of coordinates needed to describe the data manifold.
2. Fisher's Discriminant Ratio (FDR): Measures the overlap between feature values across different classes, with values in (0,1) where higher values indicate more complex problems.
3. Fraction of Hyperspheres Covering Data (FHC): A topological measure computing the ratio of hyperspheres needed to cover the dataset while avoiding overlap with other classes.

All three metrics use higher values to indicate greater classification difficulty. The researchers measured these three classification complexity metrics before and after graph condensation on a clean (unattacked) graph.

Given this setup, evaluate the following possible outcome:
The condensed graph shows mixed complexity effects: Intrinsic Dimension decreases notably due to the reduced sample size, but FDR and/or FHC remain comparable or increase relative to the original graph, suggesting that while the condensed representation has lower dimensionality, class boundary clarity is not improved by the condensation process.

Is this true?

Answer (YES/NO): NO